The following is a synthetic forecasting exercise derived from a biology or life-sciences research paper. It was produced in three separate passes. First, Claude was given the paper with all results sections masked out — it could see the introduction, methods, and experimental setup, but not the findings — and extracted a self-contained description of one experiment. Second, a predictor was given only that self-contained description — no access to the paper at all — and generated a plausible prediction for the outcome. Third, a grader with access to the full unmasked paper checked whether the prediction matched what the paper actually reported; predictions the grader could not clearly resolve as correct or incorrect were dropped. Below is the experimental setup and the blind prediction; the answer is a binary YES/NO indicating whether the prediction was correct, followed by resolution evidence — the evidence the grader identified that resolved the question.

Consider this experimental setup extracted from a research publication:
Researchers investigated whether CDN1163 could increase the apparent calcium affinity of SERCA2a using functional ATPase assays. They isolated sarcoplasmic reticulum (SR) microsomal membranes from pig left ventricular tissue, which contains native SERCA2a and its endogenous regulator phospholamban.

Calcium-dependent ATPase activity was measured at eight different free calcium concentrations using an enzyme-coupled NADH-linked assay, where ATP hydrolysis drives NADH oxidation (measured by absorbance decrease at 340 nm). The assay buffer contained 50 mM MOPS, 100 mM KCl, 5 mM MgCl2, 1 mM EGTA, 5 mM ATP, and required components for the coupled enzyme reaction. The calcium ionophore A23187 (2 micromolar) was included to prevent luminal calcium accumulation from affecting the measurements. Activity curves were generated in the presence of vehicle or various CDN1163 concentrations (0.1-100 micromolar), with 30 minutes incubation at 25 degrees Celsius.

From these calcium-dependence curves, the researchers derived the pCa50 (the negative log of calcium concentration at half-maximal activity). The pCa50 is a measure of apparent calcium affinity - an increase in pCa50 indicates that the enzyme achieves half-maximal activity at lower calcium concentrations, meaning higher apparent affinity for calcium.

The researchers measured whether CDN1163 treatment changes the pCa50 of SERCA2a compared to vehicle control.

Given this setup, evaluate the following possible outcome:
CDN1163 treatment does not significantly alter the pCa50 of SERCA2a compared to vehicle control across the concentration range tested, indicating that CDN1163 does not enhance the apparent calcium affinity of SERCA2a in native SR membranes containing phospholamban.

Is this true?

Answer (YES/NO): NO